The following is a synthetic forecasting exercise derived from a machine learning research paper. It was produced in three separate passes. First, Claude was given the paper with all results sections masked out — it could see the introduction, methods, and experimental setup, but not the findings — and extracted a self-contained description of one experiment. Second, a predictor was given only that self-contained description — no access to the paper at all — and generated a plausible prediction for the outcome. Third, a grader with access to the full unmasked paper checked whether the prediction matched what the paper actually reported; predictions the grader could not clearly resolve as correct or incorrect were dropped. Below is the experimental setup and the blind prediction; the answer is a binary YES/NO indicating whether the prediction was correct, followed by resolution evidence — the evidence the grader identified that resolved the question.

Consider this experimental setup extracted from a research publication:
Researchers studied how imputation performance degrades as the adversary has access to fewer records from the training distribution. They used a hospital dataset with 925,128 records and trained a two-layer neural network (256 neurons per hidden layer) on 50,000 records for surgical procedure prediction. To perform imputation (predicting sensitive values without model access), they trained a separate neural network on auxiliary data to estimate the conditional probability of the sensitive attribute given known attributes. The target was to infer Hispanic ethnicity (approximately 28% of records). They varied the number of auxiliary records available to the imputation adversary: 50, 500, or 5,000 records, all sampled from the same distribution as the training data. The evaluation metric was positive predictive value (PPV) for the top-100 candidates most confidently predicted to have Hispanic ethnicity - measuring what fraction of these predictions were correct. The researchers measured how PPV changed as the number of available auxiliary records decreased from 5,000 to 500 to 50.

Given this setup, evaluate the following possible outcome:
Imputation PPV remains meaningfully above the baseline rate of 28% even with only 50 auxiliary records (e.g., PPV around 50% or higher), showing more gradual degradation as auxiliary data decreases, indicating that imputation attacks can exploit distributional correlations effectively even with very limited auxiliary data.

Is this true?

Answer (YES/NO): NO